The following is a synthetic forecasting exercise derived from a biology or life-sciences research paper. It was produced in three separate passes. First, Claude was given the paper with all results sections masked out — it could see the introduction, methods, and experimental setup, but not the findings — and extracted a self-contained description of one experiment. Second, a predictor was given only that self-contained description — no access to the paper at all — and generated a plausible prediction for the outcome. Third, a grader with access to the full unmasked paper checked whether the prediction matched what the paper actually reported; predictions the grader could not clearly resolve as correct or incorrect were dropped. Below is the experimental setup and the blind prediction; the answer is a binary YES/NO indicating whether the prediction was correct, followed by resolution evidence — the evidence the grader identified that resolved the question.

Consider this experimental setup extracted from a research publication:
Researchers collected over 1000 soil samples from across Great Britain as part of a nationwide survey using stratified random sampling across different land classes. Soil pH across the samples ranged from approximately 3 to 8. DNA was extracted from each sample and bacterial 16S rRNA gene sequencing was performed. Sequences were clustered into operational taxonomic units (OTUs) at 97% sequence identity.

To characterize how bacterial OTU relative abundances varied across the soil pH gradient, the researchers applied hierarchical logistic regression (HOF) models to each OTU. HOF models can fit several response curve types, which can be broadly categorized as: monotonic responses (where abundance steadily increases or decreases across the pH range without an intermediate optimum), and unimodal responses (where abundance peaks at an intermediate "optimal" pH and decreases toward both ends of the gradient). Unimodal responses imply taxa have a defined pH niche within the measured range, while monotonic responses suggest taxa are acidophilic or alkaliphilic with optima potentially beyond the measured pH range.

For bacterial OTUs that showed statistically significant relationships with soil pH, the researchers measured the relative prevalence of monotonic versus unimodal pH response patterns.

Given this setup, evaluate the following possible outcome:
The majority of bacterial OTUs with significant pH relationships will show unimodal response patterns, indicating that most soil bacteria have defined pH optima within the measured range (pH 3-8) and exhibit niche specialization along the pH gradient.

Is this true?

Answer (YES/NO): YES